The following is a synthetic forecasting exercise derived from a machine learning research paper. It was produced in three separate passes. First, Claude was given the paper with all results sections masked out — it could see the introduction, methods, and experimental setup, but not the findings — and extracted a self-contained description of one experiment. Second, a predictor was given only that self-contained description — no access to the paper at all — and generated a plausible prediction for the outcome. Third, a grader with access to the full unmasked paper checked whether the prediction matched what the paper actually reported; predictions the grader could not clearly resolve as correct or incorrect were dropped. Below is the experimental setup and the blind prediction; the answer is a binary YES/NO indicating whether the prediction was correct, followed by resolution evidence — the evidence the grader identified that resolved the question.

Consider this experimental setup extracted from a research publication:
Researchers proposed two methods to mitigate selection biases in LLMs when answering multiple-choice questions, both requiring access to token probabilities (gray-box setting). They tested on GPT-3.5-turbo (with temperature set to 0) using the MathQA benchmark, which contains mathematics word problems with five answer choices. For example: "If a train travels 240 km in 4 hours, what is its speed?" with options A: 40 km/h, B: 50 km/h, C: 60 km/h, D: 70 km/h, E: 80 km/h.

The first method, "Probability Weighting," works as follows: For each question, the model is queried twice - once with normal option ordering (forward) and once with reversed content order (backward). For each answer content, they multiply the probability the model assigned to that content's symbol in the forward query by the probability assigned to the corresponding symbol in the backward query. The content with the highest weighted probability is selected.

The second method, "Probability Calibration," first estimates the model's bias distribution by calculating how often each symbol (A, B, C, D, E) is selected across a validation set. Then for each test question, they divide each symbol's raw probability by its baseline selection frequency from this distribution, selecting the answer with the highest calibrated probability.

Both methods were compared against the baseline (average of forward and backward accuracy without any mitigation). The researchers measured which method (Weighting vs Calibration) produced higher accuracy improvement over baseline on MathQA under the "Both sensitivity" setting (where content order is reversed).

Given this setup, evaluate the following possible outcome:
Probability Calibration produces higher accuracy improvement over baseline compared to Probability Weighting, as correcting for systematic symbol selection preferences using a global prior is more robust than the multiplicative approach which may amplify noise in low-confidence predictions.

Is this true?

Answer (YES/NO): YES